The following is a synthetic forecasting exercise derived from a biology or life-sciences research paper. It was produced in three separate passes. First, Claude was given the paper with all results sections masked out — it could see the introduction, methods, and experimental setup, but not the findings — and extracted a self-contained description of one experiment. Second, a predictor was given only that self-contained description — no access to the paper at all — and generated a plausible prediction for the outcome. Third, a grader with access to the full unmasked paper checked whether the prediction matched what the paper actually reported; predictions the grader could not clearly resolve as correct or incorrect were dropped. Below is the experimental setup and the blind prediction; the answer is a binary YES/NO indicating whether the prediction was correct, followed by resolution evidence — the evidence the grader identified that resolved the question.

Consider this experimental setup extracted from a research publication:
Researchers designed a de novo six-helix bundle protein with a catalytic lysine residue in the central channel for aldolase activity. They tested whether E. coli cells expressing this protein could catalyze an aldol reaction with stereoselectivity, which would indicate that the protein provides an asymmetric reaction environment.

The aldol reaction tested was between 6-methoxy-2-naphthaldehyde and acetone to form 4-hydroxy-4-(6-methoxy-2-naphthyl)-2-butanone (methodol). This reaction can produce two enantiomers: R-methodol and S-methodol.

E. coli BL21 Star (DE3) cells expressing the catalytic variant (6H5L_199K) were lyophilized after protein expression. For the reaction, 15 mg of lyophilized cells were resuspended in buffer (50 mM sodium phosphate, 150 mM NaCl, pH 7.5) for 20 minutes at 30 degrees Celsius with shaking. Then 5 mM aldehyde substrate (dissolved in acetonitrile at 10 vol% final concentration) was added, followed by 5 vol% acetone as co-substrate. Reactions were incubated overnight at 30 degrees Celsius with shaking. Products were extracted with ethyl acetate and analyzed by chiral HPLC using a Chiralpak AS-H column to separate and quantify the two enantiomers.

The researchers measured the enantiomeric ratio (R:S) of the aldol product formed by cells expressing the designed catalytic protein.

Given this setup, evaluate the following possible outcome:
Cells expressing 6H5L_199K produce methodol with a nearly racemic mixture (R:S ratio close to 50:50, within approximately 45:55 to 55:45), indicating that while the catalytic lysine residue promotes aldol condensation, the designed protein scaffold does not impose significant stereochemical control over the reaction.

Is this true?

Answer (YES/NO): YES